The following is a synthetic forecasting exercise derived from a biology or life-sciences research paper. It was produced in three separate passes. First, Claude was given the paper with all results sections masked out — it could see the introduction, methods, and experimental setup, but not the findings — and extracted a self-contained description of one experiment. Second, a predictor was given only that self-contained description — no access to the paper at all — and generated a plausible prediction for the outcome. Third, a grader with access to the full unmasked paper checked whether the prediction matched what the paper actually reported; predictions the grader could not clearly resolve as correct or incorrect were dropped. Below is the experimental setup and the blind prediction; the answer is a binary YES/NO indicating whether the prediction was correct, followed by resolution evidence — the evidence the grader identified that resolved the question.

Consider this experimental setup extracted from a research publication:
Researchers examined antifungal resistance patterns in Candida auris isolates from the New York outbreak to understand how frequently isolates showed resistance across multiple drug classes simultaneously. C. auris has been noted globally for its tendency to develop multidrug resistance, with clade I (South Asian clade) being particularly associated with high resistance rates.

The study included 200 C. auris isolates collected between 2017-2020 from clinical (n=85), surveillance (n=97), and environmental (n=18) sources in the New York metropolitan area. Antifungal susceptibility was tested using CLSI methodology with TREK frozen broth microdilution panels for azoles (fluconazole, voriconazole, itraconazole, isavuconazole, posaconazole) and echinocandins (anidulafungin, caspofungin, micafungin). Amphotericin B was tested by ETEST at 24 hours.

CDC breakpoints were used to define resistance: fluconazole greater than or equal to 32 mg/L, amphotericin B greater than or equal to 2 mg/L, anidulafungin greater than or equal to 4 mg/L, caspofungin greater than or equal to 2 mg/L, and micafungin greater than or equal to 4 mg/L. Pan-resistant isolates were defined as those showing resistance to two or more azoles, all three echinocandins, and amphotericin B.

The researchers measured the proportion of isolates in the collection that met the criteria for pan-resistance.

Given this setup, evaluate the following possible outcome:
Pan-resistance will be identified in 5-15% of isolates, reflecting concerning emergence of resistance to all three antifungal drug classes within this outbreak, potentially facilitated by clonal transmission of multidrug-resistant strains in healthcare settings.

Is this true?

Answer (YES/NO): NO